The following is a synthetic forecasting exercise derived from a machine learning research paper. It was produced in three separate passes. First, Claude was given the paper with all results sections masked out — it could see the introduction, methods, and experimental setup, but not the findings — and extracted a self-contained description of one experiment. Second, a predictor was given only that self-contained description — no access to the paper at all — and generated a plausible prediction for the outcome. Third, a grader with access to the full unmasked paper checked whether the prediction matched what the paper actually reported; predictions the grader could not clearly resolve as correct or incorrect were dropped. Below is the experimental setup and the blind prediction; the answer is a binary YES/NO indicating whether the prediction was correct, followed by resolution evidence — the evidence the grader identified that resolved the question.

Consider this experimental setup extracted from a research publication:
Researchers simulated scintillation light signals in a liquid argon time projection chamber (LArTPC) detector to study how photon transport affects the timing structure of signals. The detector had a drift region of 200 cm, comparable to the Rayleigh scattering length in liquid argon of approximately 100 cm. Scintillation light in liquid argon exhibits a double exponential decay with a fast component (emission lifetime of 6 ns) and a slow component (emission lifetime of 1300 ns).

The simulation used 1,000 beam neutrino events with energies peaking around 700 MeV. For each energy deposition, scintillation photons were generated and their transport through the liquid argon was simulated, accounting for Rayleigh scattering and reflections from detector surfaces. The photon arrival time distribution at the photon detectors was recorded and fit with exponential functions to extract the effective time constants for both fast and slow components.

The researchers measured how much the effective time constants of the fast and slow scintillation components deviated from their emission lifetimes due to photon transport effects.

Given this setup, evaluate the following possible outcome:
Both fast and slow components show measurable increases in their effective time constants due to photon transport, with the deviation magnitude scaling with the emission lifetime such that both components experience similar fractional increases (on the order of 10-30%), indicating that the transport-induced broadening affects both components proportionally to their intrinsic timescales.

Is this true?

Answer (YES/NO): NO